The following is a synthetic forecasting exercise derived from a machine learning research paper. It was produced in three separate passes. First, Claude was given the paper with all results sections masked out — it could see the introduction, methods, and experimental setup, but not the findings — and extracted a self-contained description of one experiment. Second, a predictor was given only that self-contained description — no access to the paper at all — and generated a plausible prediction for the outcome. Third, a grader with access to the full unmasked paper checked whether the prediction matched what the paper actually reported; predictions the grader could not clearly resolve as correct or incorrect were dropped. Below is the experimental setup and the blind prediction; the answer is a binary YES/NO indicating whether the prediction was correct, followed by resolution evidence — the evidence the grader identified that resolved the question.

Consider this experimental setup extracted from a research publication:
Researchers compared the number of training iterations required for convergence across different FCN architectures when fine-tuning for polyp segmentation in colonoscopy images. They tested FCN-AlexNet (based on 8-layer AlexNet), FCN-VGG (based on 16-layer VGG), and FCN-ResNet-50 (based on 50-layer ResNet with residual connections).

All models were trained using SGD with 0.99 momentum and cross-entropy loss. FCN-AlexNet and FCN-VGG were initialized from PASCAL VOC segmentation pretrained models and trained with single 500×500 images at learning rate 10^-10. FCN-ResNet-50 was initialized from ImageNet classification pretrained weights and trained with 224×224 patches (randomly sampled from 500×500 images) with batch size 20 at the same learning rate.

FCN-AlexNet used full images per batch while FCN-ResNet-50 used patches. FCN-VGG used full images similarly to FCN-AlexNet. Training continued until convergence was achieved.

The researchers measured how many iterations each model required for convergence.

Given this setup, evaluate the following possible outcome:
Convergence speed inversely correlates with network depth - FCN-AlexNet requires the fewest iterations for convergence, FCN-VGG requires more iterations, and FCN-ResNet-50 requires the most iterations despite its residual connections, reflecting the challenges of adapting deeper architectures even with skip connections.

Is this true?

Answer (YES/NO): NO